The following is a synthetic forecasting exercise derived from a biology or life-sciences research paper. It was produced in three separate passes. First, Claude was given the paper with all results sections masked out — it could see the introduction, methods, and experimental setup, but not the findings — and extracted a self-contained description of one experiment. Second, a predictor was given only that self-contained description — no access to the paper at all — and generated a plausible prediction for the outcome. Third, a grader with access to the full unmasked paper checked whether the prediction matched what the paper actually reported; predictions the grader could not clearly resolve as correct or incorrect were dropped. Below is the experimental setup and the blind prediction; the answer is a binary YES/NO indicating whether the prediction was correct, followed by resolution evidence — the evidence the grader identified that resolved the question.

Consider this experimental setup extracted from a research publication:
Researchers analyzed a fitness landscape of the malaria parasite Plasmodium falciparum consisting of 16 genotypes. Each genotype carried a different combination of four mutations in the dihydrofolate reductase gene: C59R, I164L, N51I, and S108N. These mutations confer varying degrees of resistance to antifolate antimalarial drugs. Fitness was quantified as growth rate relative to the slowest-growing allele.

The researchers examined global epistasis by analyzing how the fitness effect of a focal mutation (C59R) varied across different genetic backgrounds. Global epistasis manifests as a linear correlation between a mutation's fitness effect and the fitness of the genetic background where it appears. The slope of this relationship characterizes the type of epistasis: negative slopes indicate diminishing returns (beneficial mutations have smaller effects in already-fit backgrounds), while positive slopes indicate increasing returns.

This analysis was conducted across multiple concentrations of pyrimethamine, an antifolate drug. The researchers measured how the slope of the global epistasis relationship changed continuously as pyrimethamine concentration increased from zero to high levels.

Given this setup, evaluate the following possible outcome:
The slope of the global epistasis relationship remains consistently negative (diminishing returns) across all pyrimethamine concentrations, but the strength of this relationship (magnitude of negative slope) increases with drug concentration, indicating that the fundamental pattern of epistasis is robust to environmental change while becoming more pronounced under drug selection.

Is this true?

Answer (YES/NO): NO